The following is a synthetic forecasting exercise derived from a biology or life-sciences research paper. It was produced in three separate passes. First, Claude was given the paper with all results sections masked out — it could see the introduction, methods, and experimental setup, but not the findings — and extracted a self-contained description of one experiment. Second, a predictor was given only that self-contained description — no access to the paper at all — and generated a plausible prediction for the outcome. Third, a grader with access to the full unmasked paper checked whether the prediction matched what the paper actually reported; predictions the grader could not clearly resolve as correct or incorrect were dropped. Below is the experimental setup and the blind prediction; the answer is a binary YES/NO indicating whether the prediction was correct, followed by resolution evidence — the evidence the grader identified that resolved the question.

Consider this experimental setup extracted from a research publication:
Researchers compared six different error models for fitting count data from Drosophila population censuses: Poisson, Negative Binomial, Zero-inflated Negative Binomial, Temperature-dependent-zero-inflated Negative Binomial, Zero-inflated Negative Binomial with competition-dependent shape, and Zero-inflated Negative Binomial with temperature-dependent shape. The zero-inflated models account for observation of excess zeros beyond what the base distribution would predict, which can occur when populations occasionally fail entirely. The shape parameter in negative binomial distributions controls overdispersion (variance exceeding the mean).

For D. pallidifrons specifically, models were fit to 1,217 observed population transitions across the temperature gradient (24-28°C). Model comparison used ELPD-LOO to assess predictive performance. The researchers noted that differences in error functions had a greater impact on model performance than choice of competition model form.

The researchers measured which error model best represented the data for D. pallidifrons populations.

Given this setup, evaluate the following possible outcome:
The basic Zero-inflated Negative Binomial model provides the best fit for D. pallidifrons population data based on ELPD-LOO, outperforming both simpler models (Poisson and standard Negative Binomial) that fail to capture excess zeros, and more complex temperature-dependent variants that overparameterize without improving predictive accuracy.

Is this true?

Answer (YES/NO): NO